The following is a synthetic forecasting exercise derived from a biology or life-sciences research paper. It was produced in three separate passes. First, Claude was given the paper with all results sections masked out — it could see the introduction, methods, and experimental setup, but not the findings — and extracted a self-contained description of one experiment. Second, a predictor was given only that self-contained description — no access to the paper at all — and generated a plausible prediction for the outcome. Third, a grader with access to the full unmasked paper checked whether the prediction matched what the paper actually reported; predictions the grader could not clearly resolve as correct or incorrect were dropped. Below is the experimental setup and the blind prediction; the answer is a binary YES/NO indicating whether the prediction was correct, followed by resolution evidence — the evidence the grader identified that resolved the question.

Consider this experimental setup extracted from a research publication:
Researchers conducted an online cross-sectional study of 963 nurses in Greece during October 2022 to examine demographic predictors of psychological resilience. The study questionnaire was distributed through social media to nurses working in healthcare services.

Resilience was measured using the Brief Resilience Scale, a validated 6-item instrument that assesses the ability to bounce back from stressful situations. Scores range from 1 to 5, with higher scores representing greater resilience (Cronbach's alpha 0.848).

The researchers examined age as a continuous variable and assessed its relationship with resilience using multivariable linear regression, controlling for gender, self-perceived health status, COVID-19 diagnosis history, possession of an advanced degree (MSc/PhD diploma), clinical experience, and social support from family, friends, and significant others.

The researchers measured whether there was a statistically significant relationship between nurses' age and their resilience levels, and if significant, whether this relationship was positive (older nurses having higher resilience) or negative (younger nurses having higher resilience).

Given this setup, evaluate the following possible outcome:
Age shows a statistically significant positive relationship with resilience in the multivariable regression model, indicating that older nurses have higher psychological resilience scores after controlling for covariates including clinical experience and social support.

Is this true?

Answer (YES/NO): YES